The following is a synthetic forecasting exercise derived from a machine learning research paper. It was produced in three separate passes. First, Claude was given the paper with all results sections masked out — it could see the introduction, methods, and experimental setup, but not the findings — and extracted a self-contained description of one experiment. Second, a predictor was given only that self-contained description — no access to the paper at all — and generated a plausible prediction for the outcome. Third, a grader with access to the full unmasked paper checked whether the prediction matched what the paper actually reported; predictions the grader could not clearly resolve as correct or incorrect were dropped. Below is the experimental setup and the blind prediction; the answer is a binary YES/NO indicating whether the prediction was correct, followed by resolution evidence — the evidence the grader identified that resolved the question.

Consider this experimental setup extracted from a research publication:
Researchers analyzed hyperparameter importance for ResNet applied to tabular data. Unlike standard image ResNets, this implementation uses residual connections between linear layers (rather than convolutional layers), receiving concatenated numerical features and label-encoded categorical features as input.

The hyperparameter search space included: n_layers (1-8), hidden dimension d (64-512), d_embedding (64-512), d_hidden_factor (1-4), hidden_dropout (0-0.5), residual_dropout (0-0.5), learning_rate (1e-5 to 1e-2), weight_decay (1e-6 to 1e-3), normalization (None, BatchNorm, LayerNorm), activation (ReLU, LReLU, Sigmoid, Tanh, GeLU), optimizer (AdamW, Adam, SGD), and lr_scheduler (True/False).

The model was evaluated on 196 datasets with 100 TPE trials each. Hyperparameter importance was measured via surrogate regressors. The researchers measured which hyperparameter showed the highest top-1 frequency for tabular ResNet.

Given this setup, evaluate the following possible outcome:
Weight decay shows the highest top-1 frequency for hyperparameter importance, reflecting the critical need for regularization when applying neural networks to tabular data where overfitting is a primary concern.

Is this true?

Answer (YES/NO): NO